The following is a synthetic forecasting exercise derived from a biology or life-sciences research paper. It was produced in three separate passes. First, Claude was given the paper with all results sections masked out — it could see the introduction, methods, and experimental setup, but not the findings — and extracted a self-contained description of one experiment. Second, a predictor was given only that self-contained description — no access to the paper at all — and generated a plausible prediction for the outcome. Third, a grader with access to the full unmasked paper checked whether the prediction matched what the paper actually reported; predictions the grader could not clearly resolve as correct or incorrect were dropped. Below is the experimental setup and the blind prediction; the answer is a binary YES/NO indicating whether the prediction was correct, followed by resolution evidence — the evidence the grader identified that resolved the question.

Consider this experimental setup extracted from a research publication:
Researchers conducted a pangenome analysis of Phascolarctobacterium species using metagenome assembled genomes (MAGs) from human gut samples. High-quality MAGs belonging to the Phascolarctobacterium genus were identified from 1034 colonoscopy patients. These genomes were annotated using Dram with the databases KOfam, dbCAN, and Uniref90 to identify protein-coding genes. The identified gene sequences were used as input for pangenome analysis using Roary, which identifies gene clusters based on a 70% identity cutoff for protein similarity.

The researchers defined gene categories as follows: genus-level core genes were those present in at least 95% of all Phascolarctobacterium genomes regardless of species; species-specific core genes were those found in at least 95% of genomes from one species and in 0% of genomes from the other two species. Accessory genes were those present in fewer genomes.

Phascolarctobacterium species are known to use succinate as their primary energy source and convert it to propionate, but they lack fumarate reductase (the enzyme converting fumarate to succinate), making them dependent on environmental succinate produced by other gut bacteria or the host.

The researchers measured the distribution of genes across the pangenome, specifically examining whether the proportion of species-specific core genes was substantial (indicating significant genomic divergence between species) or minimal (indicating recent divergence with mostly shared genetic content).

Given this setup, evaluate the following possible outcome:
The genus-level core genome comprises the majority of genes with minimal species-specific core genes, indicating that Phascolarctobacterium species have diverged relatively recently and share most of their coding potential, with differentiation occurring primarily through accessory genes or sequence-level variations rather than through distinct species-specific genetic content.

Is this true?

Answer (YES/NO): NO